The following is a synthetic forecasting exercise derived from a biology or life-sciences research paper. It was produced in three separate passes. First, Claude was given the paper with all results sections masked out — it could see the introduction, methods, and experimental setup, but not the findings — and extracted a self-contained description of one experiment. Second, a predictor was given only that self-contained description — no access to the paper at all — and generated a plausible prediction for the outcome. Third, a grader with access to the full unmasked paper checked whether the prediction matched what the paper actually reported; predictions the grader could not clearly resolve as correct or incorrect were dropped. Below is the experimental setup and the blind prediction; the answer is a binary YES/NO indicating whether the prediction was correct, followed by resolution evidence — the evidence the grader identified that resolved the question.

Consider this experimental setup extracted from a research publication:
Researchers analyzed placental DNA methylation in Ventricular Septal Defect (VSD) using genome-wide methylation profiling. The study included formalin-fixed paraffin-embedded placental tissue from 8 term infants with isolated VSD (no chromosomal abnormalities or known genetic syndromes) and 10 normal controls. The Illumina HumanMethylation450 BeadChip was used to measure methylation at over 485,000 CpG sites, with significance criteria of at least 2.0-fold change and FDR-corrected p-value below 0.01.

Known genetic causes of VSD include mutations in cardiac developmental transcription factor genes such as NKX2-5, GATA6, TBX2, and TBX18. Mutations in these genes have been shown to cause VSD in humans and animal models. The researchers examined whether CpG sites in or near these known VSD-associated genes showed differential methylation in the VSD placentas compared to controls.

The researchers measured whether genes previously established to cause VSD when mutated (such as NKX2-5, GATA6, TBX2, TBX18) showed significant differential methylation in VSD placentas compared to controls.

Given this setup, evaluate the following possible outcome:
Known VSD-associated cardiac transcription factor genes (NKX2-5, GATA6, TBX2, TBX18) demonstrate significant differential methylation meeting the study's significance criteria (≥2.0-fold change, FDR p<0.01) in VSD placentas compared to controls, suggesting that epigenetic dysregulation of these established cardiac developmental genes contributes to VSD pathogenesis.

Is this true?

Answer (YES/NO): NO